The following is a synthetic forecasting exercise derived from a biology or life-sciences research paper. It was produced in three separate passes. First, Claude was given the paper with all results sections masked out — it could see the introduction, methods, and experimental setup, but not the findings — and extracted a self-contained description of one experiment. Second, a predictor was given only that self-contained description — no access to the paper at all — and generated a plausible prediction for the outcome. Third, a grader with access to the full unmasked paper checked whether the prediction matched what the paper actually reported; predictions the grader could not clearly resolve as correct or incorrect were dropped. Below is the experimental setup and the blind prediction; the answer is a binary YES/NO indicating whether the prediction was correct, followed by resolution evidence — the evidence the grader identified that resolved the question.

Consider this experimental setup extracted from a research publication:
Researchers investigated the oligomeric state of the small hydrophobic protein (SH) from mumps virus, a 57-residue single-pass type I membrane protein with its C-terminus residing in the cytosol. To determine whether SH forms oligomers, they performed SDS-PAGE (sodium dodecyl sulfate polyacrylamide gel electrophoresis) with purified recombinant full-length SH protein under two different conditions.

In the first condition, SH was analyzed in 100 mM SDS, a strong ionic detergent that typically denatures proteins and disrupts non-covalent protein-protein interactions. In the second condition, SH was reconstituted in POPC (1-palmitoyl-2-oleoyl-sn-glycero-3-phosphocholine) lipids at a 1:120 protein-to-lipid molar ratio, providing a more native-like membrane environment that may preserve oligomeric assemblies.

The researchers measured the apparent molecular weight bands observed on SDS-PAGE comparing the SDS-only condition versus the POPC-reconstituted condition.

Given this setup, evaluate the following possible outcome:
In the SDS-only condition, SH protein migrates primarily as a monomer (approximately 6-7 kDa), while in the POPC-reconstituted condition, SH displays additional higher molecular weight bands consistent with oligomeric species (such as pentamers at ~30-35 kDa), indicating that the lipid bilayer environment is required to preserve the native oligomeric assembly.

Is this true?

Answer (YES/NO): NO